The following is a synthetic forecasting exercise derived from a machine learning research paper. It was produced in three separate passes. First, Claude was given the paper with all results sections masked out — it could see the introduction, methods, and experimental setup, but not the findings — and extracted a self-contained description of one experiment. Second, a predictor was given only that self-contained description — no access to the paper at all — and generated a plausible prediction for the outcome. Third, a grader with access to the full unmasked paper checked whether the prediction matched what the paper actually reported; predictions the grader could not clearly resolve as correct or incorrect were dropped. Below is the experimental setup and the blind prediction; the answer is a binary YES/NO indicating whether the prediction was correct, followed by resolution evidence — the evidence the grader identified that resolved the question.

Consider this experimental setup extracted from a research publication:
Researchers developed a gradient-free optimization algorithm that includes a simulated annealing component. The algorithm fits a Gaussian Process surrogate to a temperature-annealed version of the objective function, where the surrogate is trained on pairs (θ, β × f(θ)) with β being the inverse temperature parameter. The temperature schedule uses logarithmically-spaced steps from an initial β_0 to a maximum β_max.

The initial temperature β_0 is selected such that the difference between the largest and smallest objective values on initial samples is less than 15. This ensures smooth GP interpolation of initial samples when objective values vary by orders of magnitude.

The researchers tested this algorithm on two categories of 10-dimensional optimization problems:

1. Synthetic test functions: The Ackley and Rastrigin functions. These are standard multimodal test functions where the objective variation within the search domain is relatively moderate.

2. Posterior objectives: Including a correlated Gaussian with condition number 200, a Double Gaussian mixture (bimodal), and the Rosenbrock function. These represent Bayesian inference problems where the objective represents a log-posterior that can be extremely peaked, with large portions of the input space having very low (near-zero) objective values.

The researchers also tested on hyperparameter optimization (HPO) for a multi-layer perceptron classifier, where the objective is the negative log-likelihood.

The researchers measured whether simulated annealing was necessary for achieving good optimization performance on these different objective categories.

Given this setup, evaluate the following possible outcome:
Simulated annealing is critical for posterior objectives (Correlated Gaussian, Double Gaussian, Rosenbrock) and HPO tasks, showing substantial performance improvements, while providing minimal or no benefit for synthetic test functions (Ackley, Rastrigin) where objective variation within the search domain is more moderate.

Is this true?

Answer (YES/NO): YES